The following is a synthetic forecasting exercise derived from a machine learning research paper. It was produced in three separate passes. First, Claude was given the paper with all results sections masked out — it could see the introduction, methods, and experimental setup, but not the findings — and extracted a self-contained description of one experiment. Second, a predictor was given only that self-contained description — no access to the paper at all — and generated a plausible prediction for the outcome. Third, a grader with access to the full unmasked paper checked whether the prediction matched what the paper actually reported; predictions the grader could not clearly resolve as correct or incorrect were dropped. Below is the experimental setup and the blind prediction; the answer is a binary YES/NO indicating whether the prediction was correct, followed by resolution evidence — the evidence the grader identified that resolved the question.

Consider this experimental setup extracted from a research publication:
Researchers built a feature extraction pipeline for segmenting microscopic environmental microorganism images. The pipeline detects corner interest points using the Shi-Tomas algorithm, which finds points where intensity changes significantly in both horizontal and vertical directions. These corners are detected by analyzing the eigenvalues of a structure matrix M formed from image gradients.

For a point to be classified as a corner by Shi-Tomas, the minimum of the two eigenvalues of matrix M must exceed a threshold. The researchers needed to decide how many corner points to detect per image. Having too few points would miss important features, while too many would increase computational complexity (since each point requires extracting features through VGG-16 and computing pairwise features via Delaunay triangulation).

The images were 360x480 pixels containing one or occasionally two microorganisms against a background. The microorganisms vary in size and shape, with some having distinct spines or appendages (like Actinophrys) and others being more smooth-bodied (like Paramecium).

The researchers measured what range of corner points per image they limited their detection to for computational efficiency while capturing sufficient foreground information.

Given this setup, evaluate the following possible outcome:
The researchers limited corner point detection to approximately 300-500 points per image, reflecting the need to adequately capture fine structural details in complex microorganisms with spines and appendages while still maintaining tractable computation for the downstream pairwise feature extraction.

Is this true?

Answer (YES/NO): NO